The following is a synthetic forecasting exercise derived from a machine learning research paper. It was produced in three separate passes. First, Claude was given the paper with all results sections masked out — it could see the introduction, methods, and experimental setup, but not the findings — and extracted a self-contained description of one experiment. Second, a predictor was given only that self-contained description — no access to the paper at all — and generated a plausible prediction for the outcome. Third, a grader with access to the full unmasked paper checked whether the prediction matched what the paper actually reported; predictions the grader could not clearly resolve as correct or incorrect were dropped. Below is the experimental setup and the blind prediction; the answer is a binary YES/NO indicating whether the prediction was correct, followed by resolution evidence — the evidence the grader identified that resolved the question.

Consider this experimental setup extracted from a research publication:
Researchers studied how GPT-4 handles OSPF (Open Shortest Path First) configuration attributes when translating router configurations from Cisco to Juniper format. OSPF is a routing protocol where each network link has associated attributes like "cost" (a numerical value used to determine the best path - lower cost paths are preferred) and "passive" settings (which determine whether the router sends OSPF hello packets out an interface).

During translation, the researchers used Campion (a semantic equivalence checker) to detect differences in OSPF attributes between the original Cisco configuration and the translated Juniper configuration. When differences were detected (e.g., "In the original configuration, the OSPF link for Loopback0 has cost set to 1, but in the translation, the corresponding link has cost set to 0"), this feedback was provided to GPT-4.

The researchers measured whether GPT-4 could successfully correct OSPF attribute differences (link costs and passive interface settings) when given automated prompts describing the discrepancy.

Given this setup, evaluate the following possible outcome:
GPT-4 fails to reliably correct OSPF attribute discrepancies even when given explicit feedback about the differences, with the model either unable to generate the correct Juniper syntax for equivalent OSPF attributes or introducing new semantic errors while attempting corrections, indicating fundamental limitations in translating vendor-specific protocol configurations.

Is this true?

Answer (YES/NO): NO